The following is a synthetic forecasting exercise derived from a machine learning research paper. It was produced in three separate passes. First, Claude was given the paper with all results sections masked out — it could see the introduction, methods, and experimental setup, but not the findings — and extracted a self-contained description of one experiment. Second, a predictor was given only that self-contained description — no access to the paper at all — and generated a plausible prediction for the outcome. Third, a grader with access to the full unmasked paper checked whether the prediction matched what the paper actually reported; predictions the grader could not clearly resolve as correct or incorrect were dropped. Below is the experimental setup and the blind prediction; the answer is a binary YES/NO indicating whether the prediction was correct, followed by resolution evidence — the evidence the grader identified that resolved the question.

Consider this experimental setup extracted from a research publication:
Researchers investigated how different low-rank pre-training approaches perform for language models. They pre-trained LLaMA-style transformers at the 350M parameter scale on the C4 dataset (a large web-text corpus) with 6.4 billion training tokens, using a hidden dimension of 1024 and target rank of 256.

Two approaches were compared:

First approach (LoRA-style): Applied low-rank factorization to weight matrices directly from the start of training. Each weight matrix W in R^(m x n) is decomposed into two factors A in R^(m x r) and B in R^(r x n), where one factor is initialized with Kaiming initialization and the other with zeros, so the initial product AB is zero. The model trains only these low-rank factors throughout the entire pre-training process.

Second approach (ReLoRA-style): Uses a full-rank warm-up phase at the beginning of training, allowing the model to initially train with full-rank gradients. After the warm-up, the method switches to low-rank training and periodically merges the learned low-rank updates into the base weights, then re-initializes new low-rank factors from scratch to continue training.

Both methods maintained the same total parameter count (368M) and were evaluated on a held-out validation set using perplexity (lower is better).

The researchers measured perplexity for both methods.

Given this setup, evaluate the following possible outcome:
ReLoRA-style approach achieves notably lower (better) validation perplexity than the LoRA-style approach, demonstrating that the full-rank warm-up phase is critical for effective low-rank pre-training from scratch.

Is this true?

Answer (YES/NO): NO